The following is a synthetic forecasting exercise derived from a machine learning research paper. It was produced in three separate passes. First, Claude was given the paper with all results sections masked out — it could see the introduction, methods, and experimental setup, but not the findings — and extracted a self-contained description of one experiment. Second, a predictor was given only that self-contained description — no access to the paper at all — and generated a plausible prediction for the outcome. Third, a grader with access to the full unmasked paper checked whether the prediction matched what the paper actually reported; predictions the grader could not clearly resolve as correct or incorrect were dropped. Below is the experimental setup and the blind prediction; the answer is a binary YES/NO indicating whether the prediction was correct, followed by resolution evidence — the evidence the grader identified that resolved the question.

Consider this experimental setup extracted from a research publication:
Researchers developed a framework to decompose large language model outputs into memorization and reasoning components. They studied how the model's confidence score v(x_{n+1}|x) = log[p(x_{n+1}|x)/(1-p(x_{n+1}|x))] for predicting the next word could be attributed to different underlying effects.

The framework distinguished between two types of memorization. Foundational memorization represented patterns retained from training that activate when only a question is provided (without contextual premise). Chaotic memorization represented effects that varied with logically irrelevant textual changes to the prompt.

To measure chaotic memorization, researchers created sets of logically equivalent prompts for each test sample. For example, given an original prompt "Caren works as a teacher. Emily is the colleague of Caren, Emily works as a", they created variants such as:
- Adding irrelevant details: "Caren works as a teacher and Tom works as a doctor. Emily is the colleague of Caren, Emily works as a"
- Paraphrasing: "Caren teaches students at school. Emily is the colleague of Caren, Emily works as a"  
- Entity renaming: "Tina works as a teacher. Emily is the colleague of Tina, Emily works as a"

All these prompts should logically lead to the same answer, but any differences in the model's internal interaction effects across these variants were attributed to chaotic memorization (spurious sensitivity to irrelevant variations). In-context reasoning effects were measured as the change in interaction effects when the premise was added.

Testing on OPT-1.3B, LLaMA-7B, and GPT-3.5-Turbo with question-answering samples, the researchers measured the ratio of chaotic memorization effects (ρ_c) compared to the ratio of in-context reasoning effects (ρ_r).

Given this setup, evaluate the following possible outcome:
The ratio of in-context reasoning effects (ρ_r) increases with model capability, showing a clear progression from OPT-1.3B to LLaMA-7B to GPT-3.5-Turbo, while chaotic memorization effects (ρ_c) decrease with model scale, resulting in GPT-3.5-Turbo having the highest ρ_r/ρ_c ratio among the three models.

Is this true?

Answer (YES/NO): NO